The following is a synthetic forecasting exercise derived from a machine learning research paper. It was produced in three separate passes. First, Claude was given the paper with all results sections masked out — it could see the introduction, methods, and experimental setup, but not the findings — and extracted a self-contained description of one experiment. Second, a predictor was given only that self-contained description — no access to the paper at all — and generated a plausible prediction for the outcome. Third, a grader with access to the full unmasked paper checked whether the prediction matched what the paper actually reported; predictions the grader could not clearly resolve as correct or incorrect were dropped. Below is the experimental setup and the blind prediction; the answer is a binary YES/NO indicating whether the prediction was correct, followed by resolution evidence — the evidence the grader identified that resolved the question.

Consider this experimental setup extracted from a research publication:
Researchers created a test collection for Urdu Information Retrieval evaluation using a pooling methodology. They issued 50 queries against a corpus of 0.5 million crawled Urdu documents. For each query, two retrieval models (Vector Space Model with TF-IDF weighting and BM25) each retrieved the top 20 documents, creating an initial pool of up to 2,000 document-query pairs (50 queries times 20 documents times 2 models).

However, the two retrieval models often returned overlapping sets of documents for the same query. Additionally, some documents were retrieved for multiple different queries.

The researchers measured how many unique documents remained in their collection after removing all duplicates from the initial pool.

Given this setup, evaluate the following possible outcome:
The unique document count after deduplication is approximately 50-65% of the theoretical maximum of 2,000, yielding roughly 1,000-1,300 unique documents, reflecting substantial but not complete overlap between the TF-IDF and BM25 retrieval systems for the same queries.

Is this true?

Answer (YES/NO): YES